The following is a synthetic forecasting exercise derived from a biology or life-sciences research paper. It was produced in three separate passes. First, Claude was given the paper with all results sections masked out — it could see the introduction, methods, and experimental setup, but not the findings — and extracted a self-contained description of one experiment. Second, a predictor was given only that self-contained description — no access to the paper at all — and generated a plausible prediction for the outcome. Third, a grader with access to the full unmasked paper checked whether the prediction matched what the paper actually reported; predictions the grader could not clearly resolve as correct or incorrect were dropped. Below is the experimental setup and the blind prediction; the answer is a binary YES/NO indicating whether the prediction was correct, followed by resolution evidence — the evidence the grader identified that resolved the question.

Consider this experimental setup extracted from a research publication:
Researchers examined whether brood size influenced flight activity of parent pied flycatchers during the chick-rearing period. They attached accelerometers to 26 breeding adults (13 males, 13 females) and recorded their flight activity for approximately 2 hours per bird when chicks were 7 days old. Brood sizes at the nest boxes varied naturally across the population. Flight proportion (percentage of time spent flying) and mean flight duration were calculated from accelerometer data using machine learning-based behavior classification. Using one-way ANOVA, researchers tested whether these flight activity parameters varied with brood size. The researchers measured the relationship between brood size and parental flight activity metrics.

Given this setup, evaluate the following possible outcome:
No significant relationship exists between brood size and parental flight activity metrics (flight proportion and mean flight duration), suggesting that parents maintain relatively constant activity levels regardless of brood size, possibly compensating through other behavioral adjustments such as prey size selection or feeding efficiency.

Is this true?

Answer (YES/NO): YES